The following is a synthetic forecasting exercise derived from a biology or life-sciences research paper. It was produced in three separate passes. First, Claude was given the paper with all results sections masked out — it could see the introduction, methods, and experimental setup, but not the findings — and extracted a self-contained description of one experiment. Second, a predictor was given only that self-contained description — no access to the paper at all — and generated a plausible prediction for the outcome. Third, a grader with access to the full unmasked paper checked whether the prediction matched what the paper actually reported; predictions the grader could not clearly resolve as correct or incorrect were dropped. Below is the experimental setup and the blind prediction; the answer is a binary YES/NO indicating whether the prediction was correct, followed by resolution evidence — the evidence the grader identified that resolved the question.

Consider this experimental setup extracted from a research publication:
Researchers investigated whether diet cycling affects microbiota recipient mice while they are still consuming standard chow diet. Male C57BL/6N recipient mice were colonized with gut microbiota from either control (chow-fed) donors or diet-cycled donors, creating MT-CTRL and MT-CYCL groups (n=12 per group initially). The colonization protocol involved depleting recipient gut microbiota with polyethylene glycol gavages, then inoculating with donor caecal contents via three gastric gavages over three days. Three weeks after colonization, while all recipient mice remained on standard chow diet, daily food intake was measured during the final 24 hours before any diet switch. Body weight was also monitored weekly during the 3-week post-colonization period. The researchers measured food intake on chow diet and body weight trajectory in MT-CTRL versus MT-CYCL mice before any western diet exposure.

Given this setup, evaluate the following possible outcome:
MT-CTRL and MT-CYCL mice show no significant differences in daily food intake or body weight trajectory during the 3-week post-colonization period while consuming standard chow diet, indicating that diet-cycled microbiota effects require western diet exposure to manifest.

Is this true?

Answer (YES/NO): YES